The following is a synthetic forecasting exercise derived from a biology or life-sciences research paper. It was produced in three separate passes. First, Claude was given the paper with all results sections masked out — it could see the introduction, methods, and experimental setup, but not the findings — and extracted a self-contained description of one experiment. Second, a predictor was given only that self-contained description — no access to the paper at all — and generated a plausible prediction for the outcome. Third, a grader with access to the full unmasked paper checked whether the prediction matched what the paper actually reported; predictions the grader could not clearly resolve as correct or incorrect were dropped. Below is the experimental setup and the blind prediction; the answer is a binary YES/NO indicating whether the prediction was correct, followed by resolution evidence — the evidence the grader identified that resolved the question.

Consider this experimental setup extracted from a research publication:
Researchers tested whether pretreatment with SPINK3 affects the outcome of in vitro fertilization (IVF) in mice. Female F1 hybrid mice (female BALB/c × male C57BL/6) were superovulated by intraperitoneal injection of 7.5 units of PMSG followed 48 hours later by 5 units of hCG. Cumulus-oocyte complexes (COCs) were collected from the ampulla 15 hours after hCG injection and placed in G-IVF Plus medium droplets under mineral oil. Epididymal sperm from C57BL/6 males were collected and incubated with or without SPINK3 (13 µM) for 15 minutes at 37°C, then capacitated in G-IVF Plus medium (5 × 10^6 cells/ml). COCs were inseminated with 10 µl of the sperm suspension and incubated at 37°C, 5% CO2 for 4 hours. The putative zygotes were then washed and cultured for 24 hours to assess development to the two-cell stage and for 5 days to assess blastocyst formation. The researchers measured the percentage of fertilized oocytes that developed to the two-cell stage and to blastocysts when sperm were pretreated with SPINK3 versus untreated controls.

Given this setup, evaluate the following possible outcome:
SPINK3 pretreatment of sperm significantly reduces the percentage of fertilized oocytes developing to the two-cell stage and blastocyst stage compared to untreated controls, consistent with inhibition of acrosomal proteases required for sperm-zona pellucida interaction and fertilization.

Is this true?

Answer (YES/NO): NO